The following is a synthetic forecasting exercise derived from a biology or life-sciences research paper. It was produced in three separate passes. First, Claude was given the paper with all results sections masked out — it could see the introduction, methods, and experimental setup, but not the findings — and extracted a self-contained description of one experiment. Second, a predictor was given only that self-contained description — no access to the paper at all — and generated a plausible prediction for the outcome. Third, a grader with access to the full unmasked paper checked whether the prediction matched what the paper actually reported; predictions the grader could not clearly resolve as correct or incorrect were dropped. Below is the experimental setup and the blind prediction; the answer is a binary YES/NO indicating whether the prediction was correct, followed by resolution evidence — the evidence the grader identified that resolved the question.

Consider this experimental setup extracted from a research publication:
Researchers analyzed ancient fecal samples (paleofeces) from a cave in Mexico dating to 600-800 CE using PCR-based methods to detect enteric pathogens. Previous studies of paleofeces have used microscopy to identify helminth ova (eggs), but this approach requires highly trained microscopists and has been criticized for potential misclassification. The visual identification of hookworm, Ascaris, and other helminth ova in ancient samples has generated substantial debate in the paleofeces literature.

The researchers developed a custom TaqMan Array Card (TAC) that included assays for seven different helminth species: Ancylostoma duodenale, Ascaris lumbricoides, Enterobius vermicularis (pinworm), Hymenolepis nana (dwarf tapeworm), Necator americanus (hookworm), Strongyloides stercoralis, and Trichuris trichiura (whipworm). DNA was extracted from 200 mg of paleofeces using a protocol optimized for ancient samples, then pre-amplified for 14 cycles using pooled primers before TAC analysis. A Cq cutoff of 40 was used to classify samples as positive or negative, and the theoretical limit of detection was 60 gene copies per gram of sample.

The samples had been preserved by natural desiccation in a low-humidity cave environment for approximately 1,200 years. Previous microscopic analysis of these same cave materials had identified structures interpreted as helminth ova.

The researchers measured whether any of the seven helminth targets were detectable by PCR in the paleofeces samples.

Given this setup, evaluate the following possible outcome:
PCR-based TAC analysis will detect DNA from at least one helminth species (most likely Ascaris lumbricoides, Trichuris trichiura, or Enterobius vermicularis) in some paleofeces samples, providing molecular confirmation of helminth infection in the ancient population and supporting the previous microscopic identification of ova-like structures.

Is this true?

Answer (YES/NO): YES